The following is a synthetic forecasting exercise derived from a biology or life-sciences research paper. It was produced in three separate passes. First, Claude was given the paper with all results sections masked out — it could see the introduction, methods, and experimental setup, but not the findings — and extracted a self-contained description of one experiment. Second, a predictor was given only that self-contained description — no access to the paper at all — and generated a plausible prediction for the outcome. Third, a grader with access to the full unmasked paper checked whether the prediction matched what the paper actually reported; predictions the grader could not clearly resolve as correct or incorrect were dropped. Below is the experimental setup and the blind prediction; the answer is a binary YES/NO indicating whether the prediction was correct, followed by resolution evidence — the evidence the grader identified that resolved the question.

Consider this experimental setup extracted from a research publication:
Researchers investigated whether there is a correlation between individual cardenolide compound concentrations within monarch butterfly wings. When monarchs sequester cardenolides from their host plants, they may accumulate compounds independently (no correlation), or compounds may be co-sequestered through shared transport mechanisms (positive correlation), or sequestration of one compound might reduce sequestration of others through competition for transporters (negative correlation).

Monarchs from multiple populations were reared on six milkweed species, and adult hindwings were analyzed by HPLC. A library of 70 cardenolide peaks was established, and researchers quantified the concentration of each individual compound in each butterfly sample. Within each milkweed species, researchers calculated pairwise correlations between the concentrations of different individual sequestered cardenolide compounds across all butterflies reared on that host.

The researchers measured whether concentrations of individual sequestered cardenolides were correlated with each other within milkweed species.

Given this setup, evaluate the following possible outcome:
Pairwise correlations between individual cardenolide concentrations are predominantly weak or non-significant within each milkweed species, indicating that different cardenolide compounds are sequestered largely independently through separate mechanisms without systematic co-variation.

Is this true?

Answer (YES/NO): NO